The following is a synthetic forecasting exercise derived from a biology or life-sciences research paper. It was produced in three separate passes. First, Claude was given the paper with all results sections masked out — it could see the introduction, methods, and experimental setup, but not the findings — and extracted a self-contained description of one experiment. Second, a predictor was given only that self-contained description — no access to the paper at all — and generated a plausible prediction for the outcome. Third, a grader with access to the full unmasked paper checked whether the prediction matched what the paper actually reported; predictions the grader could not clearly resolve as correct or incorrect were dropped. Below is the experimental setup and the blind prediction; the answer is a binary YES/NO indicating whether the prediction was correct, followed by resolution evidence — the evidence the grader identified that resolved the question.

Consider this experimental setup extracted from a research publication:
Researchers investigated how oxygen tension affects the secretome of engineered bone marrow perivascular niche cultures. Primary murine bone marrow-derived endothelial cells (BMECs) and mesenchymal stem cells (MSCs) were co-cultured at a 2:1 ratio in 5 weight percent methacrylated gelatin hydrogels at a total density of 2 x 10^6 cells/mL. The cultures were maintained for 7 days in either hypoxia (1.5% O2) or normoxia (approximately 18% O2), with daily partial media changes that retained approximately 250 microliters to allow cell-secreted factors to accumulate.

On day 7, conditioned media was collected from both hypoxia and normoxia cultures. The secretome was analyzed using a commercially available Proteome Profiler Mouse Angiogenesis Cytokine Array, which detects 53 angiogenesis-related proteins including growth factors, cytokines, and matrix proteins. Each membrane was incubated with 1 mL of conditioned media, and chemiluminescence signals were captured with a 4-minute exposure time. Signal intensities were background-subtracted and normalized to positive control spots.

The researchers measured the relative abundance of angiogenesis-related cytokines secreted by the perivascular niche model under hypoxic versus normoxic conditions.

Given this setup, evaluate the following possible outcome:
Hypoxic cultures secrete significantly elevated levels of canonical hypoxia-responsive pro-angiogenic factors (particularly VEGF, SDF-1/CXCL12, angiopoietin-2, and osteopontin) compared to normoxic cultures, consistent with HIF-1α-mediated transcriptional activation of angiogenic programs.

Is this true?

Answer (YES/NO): NO